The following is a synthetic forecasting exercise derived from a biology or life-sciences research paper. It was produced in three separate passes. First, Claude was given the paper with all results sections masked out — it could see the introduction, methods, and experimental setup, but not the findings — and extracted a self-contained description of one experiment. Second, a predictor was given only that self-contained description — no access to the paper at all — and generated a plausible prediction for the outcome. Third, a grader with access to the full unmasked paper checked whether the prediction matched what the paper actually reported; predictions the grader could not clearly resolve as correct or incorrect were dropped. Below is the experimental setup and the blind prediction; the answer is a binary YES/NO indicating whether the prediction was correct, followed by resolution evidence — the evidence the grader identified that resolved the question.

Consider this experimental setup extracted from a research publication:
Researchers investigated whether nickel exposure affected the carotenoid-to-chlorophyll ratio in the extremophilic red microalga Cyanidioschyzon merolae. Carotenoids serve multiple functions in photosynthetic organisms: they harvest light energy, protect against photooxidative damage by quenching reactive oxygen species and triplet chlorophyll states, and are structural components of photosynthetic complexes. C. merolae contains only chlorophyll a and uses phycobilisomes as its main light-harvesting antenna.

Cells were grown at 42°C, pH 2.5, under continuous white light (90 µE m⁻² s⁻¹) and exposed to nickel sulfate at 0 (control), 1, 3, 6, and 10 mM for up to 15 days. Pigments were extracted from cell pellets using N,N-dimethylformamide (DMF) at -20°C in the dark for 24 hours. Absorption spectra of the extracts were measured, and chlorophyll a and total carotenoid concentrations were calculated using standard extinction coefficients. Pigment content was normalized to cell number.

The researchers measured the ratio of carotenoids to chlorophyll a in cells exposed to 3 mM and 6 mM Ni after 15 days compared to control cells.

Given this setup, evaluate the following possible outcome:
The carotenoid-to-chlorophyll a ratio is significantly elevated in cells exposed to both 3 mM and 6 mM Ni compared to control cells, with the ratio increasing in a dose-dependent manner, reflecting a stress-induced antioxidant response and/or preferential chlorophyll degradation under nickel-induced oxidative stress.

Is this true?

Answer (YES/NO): NO